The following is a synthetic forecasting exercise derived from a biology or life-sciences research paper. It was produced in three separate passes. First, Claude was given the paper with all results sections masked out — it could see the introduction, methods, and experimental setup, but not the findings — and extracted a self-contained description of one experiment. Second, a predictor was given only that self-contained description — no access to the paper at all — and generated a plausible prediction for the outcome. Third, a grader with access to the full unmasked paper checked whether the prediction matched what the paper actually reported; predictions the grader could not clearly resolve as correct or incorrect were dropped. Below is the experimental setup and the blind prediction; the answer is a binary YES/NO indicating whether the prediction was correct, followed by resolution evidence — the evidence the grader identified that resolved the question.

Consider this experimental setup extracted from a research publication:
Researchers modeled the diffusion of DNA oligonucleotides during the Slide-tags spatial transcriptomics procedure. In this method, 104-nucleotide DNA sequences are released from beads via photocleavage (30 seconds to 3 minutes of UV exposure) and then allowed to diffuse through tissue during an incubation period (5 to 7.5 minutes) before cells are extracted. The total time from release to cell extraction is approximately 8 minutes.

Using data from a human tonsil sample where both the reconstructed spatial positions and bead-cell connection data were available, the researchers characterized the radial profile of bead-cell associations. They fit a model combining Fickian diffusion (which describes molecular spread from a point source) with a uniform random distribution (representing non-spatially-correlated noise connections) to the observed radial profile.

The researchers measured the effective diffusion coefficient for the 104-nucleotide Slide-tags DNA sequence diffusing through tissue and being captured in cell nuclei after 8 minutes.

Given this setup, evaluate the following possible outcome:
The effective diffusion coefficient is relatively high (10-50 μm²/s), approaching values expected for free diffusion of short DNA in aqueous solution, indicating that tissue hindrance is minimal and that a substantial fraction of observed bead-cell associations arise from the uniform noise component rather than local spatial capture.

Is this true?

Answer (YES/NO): YES